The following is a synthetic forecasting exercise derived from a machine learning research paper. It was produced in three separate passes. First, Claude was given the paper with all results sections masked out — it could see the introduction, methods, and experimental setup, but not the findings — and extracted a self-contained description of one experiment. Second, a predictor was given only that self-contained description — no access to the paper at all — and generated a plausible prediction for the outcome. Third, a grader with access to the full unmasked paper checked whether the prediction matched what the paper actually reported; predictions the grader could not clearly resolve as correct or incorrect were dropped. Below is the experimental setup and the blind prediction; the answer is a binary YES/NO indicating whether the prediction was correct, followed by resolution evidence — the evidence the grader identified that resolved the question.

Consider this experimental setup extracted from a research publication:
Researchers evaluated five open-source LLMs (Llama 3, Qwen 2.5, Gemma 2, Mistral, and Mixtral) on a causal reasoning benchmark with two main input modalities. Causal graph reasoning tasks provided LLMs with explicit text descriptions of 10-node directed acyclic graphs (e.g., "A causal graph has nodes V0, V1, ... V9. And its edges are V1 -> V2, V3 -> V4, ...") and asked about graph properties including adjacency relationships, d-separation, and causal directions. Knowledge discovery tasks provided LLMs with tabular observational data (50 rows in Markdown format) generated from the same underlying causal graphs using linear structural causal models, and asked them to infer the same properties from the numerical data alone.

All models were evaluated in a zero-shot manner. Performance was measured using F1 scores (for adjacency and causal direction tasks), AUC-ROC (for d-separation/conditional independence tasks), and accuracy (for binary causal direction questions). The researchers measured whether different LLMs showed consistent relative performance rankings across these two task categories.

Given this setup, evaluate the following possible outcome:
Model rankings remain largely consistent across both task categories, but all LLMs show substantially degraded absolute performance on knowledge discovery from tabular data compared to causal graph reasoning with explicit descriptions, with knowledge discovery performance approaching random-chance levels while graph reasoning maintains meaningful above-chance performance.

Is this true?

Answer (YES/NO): NO